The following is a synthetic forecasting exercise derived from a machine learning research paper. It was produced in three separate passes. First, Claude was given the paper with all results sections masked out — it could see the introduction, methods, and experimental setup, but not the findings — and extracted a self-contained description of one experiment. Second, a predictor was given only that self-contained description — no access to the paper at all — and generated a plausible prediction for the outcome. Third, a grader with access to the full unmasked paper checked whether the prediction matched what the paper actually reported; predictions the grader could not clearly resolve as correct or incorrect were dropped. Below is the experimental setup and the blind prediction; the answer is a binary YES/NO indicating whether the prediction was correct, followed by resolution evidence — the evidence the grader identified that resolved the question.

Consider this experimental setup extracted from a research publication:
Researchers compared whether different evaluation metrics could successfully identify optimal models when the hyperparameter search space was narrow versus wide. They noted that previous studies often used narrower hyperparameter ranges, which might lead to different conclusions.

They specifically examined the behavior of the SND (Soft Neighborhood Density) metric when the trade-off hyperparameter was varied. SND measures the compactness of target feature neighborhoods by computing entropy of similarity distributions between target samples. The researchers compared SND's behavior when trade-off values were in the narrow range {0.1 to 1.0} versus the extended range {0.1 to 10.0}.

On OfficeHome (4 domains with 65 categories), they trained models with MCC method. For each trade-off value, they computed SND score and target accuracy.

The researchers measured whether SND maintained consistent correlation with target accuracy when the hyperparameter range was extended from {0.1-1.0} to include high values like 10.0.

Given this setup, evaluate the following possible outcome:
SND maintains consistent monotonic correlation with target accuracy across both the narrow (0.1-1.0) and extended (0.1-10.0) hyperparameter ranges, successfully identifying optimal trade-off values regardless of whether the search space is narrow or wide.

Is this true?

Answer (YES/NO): NO